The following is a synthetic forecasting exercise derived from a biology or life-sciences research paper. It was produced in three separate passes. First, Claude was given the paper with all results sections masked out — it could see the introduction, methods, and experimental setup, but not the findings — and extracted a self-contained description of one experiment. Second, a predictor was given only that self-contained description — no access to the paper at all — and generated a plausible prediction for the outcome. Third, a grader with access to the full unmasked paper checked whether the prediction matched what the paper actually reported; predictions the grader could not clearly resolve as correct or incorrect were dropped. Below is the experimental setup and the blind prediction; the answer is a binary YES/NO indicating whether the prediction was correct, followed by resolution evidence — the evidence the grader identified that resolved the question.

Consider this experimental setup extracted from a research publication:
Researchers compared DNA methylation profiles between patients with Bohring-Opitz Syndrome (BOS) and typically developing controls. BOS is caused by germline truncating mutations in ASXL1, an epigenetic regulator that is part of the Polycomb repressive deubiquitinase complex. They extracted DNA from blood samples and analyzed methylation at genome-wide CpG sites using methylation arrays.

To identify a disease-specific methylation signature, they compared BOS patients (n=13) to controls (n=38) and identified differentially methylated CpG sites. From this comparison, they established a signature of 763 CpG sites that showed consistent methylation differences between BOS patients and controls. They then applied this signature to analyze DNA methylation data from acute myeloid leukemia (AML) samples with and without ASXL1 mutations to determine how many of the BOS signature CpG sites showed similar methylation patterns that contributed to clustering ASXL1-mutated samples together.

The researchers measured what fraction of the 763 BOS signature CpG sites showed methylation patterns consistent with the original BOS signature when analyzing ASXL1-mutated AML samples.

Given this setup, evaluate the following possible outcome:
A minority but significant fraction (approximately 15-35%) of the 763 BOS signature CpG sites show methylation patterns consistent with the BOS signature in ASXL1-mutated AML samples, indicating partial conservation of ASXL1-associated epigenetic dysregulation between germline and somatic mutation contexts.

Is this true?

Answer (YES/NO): NO